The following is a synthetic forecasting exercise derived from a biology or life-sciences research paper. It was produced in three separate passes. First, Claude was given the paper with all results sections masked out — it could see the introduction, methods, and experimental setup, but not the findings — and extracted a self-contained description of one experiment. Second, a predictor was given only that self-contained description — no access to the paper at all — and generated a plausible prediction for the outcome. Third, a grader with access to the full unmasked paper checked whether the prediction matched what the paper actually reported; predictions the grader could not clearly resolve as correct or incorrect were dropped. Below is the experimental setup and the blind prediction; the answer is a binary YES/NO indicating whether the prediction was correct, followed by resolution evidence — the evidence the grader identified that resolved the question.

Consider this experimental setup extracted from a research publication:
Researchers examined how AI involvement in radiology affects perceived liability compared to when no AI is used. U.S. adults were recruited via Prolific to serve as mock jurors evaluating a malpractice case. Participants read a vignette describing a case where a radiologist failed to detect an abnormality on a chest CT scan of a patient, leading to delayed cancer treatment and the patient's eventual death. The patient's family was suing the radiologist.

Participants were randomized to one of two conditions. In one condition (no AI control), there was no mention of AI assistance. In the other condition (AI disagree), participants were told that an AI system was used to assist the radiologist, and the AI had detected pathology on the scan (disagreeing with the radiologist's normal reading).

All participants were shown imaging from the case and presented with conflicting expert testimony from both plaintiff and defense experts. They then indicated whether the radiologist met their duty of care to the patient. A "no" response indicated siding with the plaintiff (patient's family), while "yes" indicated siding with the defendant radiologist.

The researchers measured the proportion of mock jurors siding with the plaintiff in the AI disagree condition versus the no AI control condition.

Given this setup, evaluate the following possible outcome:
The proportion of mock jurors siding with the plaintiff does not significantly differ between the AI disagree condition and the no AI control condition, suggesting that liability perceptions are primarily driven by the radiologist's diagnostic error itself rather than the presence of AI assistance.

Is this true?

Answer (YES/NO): NO